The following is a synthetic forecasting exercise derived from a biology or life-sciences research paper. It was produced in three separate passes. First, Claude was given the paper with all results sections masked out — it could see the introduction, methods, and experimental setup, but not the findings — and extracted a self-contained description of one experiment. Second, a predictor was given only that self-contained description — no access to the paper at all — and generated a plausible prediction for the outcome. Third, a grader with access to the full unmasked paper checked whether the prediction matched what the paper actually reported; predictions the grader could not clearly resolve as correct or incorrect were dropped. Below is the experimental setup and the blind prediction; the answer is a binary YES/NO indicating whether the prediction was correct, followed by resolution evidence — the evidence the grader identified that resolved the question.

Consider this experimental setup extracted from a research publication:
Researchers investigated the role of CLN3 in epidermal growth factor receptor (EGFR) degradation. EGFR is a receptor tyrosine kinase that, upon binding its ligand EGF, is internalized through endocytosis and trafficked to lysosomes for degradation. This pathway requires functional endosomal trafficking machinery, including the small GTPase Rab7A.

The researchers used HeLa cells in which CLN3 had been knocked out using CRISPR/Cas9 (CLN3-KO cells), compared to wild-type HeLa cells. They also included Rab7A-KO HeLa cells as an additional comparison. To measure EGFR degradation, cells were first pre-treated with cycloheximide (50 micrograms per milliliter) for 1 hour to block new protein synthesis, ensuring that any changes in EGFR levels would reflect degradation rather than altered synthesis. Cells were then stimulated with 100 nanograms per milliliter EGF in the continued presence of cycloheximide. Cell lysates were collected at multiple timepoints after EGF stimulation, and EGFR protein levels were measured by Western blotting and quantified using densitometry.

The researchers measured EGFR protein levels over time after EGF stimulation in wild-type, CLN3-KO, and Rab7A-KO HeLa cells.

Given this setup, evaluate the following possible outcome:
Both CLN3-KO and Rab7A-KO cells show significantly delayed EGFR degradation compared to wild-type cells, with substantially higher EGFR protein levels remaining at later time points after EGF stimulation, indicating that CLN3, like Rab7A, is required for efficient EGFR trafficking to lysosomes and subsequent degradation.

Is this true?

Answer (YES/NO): YES